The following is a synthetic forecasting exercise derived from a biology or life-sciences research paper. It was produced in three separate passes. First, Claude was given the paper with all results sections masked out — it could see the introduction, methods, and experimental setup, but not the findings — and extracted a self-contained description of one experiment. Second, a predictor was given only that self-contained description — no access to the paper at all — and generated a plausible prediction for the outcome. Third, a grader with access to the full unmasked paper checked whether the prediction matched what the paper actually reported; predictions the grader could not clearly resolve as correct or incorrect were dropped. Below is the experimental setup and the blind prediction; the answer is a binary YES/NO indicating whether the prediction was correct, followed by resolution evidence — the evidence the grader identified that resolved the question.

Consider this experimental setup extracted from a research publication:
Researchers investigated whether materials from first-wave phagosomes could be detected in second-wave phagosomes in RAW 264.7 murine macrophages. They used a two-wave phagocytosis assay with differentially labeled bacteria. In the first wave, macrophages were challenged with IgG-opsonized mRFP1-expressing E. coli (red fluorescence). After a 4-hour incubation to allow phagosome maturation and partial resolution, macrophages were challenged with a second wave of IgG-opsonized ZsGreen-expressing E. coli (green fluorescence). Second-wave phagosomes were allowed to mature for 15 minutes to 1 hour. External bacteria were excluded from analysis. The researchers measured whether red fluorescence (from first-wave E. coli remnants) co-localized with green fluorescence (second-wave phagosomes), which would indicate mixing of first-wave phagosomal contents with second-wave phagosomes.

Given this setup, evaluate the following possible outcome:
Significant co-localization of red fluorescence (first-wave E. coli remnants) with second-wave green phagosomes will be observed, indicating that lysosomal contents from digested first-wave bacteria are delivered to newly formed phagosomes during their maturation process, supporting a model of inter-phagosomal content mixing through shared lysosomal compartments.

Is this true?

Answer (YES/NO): YES